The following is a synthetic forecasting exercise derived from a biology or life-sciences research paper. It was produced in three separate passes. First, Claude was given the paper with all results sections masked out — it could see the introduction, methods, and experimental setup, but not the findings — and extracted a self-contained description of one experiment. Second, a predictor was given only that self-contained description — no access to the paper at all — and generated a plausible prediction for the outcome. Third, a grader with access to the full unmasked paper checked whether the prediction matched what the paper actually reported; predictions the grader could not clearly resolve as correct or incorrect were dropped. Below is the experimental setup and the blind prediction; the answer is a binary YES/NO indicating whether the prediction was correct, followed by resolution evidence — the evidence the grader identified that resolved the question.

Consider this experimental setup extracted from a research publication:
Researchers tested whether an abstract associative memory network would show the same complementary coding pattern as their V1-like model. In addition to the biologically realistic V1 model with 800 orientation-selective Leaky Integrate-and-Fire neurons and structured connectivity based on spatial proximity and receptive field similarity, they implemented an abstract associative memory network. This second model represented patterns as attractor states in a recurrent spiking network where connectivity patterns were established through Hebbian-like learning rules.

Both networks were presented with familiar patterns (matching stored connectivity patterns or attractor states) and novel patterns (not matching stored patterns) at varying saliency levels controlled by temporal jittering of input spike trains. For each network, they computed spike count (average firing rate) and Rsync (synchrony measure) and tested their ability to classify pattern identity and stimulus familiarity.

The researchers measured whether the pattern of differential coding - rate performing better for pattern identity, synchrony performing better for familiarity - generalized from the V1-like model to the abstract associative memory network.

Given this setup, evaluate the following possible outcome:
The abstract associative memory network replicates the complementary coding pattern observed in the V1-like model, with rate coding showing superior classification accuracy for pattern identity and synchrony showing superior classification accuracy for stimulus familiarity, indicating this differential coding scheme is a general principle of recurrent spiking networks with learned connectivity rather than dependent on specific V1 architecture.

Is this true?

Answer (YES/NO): YES